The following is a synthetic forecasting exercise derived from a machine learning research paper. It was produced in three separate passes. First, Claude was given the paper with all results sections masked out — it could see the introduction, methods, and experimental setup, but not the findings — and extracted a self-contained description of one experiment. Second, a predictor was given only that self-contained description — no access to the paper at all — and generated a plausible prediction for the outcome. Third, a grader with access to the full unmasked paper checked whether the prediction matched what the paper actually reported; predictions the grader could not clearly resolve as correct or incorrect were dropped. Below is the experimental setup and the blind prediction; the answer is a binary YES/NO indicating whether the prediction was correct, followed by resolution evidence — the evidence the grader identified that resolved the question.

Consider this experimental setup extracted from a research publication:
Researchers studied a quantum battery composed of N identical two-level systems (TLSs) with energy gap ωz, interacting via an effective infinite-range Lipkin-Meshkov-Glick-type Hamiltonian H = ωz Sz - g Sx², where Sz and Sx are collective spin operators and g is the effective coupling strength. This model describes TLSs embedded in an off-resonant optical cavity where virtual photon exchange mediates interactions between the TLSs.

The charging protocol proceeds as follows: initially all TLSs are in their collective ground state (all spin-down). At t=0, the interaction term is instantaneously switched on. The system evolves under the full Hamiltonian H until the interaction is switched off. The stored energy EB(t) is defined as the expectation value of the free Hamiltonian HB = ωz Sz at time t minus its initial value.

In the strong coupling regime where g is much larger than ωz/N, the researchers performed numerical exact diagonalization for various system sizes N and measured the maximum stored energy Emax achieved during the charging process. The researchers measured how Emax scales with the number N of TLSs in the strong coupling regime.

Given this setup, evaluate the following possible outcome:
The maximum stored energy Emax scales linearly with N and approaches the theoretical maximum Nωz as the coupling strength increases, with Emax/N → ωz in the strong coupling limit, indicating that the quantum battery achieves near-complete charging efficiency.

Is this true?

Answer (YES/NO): NO